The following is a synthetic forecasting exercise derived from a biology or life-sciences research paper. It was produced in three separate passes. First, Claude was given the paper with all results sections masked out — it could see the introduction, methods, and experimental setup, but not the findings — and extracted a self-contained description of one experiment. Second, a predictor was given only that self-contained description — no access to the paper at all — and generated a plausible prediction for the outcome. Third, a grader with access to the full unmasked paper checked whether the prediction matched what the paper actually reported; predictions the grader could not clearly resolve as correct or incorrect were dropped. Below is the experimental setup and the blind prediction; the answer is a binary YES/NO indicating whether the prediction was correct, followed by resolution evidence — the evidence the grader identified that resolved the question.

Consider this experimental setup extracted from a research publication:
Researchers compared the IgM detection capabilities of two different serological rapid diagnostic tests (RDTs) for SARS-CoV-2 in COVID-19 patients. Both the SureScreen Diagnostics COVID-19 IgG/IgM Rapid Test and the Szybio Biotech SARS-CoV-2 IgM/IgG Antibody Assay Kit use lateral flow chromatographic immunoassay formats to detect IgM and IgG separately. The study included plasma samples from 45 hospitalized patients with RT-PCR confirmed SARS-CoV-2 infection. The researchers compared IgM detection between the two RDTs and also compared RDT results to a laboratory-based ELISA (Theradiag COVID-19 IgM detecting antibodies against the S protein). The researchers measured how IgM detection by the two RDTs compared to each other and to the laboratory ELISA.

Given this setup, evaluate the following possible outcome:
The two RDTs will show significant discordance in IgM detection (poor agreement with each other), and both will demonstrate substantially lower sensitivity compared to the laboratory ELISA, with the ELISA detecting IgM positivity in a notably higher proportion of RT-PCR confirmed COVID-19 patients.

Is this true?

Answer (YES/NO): NO